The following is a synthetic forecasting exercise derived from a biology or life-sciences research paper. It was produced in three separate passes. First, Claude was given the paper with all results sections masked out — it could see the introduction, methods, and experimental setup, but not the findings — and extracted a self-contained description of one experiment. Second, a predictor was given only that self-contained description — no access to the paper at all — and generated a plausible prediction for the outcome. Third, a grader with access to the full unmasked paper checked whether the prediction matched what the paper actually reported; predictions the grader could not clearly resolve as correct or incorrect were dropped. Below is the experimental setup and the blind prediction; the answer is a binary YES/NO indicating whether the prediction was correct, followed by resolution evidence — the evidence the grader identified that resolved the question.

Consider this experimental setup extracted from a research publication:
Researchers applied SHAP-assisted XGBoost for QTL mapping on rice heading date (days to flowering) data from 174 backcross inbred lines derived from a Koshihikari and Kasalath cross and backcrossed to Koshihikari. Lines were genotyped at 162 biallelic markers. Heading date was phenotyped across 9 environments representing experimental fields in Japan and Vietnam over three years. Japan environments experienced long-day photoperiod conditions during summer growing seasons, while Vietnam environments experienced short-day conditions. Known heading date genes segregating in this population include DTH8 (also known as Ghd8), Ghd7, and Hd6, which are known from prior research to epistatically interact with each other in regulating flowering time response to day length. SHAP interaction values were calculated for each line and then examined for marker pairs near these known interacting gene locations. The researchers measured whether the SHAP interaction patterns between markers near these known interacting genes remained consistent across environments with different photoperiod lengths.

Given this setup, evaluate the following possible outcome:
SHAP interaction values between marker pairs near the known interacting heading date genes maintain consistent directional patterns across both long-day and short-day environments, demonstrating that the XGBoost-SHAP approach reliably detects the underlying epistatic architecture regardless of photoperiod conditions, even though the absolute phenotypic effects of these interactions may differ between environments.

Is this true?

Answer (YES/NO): NO